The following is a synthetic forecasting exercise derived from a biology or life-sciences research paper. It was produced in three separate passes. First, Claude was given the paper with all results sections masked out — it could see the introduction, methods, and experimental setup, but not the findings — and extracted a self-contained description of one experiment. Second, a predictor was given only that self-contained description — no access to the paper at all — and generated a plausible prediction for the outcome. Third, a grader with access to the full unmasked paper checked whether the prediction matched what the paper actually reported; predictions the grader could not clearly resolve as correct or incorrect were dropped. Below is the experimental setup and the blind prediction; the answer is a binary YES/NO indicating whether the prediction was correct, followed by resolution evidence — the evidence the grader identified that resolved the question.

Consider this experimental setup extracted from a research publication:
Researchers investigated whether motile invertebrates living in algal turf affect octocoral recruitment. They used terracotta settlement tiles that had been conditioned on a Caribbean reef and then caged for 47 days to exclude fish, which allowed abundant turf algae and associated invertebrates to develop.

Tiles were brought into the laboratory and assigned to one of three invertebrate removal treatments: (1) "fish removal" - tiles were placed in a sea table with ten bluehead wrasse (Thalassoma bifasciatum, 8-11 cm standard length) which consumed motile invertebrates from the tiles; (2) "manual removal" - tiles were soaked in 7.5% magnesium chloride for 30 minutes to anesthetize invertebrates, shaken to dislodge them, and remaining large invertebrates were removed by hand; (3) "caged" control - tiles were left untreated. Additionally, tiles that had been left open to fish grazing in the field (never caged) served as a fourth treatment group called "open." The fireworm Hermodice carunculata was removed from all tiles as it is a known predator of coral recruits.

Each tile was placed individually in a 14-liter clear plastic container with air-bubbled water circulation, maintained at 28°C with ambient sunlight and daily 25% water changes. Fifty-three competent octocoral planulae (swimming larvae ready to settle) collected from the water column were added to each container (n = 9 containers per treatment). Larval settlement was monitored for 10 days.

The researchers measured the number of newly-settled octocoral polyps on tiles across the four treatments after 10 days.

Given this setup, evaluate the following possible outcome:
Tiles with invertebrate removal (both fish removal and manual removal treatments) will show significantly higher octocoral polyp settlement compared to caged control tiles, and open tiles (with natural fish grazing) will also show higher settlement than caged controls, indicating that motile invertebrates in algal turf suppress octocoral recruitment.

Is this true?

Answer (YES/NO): NO